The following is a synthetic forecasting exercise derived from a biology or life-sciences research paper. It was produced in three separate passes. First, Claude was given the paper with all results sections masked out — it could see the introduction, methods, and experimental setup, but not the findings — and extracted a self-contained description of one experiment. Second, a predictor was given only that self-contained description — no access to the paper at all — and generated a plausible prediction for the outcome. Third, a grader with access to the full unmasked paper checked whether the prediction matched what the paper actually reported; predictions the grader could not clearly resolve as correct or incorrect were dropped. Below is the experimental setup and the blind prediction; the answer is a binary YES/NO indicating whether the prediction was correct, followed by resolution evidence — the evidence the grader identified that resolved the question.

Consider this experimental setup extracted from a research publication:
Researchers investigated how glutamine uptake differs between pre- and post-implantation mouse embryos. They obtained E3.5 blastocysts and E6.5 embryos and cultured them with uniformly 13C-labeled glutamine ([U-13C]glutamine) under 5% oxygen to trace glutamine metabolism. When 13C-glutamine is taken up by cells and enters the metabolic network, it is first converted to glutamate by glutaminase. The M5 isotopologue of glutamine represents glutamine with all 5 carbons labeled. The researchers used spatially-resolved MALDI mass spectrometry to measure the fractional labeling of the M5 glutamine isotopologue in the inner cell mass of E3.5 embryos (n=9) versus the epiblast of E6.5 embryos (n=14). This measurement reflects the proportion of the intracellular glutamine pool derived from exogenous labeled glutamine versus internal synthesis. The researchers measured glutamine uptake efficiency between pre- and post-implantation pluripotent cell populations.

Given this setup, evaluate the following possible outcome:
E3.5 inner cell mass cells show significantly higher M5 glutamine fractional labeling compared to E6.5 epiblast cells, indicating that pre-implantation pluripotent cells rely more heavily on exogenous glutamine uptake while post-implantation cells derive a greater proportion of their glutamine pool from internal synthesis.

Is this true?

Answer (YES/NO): NO